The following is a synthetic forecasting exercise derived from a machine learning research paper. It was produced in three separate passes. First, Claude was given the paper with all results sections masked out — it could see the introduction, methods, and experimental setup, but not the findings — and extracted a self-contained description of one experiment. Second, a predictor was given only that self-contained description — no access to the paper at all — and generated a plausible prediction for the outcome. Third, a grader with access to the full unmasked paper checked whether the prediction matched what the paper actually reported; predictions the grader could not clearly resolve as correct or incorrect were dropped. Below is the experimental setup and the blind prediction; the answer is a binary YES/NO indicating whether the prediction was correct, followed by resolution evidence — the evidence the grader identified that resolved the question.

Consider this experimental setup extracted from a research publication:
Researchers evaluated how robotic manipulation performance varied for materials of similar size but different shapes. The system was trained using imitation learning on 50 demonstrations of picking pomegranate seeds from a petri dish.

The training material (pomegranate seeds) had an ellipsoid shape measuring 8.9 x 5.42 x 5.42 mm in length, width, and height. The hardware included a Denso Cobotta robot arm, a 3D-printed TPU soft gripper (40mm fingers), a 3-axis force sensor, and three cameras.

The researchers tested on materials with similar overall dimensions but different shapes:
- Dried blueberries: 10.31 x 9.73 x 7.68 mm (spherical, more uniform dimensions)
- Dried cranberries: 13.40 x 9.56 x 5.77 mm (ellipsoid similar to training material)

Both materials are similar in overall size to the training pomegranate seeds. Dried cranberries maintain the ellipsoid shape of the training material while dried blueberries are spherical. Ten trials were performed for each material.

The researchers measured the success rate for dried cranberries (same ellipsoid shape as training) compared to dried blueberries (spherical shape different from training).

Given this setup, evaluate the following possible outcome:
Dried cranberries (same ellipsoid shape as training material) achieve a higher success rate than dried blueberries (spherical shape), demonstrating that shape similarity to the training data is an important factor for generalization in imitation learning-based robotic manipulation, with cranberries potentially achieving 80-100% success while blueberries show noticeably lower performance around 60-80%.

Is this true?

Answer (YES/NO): NO